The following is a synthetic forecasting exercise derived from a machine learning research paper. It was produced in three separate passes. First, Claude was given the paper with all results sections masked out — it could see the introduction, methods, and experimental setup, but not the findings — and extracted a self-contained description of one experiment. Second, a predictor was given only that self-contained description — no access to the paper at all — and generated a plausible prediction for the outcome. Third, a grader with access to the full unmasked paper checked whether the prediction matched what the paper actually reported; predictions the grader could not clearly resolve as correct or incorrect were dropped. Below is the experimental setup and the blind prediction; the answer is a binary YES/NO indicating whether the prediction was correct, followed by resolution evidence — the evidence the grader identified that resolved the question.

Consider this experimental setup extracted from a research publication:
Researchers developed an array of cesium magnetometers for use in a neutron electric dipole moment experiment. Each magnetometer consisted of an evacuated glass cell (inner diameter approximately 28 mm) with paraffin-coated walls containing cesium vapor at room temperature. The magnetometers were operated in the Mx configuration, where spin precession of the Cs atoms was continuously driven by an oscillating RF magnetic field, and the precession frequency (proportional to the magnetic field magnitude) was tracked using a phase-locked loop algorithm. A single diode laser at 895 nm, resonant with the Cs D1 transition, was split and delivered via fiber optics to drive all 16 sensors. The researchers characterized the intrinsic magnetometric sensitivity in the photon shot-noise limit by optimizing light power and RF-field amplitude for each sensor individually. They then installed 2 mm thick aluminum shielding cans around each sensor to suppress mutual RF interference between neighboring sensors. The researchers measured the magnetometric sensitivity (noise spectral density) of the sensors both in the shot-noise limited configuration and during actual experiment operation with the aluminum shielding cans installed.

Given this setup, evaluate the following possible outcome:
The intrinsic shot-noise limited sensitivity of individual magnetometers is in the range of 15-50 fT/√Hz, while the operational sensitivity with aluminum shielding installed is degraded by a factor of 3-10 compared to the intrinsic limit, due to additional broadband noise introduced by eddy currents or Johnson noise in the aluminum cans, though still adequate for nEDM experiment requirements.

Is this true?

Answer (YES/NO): NO